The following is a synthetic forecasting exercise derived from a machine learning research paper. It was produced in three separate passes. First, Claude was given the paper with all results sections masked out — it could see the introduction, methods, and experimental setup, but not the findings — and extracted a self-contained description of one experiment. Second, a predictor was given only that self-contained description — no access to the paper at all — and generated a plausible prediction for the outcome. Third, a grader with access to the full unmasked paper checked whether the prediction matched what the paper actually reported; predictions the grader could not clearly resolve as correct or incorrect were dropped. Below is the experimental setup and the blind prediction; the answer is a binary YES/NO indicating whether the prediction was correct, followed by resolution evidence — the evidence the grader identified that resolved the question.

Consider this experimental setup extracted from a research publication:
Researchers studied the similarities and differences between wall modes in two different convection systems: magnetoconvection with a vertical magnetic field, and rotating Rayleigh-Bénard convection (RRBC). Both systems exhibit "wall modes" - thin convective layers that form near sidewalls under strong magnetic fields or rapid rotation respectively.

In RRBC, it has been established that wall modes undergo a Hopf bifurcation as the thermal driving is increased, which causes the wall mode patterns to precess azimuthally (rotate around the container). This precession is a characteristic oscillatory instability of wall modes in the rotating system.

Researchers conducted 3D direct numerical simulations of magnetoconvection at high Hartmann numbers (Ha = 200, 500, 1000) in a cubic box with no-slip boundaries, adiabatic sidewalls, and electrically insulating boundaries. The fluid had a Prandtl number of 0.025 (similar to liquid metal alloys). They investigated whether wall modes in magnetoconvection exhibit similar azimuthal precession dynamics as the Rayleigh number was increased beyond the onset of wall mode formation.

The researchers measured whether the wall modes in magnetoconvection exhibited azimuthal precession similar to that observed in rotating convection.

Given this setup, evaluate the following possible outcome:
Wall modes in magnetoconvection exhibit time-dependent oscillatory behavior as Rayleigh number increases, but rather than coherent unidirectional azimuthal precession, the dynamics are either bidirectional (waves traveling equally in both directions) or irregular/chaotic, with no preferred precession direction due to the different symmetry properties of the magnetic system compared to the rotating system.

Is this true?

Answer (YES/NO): NO